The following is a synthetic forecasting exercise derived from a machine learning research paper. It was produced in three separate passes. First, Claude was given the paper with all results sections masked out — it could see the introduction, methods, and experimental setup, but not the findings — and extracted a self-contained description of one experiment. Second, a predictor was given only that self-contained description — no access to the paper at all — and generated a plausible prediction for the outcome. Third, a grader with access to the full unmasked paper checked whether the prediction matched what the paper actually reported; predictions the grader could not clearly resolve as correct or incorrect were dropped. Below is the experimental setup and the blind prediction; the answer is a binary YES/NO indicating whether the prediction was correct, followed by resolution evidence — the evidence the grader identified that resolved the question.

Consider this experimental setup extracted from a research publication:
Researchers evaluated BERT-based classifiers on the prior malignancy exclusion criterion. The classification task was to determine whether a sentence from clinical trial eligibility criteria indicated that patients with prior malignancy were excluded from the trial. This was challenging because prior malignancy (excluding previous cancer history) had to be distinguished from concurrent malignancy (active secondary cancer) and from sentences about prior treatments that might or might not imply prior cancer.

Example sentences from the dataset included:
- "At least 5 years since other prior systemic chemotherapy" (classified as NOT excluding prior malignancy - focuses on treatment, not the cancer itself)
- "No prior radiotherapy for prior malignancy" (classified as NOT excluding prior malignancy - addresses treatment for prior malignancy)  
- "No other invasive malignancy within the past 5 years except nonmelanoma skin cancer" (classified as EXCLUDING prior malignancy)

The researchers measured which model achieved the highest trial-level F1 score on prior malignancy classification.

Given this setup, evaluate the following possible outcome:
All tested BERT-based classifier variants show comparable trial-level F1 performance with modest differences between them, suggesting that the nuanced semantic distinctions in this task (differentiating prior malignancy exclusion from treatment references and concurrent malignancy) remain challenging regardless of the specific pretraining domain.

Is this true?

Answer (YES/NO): NO